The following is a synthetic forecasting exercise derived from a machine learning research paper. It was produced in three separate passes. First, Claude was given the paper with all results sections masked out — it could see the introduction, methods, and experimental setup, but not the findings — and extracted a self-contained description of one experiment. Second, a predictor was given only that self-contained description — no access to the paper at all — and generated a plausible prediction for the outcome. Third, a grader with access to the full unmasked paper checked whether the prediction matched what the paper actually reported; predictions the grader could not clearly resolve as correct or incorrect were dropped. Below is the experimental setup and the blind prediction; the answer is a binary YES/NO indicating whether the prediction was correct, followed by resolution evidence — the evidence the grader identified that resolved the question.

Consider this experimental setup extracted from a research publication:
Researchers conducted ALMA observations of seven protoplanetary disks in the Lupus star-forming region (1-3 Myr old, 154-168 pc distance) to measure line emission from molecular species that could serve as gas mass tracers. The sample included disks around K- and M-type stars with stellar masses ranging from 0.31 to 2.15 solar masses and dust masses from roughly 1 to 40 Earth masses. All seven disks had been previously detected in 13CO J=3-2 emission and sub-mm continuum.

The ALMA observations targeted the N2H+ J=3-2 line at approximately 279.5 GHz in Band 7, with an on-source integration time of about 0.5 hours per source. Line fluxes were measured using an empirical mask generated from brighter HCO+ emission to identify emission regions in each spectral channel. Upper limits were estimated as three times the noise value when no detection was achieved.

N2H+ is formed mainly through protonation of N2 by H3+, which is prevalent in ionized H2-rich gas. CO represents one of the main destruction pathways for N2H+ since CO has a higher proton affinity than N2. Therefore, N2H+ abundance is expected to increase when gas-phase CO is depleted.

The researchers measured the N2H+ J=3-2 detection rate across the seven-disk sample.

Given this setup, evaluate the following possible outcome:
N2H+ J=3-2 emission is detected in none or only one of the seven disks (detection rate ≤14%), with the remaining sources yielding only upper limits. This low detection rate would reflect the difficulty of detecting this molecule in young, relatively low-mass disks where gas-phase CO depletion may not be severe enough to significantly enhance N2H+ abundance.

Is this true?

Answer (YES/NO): NO